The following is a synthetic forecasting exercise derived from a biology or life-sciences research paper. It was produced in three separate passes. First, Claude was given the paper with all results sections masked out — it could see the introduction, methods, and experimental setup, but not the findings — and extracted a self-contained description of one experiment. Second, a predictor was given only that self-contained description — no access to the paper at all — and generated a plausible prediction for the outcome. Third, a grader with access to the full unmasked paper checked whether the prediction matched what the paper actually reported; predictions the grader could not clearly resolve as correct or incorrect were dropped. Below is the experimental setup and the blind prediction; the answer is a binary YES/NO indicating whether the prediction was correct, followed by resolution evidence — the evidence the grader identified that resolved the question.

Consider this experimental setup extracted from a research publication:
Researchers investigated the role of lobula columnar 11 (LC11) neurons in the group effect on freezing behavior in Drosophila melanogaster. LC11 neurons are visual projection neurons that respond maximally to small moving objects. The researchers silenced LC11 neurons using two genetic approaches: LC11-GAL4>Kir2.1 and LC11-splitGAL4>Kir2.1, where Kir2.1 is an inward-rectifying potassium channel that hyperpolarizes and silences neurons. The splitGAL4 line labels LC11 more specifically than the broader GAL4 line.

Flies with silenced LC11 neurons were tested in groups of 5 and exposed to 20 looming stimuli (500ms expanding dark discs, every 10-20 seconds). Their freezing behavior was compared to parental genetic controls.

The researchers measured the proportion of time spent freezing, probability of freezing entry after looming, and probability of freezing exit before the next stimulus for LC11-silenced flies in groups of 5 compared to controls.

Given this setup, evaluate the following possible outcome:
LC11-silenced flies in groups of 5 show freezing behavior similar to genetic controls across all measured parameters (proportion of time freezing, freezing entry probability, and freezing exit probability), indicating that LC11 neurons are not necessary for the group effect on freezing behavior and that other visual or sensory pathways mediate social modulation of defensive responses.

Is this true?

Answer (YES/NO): NO